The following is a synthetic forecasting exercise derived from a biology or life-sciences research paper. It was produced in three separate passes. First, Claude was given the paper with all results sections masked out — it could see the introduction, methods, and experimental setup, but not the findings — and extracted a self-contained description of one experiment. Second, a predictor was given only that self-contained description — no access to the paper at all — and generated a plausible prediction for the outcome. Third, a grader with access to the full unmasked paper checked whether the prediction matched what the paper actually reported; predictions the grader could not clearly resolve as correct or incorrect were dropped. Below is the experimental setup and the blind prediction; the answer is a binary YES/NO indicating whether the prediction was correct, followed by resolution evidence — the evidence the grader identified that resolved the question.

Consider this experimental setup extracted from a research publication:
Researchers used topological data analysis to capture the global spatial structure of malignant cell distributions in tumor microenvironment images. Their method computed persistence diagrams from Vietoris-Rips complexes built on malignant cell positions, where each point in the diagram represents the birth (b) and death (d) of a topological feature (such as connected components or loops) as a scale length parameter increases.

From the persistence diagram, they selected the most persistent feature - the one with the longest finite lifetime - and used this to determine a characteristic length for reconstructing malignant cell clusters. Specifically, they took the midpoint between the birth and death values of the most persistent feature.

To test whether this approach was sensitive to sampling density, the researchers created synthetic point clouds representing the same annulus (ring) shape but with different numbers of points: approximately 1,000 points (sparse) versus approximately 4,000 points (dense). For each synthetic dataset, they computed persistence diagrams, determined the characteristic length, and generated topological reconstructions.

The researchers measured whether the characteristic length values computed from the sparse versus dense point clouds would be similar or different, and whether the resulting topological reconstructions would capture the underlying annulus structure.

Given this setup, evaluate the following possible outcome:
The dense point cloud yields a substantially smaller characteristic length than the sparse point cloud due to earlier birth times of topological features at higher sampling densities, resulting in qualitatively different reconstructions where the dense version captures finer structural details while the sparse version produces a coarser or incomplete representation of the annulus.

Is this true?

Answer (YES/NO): NO